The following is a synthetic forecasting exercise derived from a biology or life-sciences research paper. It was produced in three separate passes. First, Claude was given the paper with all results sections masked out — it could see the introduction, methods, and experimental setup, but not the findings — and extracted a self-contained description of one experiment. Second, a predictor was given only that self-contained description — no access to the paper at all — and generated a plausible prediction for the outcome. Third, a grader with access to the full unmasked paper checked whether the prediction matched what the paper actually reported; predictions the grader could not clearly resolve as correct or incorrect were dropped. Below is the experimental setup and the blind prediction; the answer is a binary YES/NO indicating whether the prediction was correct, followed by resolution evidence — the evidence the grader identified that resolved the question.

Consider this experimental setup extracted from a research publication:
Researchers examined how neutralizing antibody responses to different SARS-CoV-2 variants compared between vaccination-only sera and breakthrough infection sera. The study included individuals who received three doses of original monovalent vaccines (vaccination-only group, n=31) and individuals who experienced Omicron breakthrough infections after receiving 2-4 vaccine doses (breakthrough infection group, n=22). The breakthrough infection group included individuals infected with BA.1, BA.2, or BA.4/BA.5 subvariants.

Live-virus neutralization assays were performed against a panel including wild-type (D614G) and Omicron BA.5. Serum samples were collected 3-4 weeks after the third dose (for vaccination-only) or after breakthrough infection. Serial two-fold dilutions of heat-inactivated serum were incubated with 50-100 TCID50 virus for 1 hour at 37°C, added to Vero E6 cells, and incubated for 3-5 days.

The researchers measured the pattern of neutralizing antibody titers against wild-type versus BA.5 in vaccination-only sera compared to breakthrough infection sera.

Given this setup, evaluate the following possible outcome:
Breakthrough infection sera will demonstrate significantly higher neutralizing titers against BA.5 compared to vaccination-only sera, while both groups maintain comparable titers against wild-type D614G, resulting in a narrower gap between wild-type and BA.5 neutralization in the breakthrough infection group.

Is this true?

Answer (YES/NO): NO